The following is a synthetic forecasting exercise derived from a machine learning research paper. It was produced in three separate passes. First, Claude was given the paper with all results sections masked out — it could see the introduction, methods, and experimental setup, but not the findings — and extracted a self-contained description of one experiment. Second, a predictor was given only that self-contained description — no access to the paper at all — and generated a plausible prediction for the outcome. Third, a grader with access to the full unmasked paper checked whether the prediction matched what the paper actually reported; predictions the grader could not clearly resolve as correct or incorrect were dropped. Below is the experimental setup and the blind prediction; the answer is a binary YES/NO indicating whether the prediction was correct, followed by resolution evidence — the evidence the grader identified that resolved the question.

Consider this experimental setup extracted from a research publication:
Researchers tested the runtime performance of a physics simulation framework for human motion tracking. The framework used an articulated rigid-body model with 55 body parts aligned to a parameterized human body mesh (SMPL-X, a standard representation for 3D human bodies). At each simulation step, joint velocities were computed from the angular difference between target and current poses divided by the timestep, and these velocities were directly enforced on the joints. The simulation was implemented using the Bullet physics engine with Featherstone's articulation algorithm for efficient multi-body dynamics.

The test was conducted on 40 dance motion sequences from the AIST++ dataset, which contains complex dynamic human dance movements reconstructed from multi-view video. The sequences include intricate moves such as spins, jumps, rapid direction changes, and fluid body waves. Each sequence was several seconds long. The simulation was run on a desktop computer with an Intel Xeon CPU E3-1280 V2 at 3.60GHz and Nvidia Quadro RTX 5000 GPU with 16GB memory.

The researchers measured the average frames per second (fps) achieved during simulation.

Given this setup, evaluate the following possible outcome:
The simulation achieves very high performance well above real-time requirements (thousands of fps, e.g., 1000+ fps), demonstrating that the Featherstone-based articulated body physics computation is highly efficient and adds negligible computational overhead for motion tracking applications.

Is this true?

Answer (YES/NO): NO